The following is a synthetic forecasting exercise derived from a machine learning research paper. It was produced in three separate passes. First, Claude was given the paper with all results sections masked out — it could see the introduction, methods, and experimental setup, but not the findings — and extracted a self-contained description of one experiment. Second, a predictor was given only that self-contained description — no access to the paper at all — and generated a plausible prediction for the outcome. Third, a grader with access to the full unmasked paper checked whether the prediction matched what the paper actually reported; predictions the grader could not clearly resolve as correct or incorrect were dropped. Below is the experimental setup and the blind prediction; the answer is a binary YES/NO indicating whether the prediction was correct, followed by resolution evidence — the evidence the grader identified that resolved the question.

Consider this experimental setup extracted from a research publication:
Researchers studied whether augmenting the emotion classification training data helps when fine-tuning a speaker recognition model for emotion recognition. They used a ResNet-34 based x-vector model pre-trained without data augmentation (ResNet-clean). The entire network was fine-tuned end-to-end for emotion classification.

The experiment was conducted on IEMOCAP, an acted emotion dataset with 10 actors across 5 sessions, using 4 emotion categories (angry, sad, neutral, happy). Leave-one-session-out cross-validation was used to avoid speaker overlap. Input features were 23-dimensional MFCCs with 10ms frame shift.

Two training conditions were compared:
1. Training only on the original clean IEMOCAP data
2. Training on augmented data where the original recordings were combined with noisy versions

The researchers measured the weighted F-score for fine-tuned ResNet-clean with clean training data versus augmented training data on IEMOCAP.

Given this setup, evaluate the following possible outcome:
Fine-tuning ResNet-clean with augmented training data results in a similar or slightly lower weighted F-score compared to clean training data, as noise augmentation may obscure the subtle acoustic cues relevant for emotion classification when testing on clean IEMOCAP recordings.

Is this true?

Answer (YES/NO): NO